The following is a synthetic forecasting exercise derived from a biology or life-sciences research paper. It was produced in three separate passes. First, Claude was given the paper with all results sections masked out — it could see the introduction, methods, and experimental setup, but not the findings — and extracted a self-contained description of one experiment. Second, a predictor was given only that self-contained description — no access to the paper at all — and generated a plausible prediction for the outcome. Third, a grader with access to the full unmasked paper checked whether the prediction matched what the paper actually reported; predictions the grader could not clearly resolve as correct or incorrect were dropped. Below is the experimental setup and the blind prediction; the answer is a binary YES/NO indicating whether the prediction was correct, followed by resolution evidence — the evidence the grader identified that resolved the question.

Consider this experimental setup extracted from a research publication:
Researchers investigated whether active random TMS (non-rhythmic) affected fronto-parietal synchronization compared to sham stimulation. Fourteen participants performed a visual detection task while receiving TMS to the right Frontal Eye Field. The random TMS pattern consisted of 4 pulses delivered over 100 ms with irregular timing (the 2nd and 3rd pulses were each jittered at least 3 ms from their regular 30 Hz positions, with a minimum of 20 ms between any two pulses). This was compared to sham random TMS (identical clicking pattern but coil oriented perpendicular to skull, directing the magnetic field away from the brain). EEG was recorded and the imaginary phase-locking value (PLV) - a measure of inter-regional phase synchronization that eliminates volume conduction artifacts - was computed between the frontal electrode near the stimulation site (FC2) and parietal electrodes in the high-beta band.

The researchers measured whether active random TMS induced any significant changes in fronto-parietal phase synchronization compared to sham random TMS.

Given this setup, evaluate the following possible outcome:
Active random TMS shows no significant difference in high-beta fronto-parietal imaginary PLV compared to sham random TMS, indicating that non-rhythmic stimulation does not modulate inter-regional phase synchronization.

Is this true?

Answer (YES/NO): YES